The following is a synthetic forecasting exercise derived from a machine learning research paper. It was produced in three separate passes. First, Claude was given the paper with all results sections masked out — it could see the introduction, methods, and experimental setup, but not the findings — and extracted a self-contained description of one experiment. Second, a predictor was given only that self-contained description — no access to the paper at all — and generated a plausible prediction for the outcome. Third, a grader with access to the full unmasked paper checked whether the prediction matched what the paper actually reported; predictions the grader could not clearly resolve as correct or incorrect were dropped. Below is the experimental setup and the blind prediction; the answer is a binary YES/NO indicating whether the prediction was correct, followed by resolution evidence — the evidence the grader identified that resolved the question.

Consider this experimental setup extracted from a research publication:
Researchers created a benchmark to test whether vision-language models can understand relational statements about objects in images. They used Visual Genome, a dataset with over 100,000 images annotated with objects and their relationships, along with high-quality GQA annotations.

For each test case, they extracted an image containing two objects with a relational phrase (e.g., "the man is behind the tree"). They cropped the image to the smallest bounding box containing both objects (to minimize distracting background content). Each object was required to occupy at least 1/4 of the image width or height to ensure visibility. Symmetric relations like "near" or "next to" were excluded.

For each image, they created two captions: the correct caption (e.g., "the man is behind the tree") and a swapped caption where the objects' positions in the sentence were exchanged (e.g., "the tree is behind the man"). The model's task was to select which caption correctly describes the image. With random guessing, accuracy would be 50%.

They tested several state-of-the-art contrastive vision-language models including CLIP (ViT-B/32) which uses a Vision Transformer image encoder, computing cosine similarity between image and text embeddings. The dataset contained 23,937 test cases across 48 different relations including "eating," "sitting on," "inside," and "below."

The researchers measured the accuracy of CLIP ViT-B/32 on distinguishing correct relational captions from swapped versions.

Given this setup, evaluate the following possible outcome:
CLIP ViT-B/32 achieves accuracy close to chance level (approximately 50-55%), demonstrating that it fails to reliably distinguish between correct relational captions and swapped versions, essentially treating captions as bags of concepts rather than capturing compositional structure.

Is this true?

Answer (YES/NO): NO